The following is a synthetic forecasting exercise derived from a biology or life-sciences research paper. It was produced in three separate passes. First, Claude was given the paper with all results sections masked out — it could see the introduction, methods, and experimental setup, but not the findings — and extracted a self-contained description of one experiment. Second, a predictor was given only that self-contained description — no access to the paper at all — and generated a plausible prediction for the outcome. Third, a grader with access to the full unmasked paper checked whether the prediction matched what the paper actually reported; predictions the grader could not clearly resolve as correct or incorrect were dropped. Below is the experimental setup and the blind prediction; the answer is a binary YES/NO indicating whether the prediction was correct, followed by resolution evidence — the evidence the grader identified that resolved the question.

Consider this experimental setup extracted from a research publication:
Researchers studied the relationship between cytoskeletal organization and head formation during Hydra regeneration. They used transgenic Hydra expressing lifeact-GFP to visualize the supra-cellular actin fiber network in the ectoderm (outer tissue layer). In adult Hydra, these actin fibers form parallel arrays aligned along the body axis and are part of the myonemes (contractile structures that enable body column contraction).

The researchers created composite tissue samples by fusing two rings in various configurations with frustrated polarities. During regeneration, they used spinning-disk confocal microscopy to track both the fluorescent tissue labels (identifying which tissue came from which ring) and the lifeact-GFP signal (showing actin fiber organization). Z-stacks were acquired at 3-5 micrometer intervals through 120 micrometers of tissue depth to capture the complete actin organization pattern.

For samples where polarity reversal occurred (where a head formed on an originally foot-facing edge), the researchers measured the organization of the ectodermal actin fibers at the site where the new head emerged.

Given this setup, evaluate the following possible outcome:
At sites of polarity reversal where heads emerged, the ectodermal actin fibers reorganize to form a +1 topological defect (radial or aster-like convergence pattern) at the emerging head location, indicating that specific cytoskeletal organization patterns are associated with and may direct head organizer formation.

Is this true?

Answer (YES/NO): YES